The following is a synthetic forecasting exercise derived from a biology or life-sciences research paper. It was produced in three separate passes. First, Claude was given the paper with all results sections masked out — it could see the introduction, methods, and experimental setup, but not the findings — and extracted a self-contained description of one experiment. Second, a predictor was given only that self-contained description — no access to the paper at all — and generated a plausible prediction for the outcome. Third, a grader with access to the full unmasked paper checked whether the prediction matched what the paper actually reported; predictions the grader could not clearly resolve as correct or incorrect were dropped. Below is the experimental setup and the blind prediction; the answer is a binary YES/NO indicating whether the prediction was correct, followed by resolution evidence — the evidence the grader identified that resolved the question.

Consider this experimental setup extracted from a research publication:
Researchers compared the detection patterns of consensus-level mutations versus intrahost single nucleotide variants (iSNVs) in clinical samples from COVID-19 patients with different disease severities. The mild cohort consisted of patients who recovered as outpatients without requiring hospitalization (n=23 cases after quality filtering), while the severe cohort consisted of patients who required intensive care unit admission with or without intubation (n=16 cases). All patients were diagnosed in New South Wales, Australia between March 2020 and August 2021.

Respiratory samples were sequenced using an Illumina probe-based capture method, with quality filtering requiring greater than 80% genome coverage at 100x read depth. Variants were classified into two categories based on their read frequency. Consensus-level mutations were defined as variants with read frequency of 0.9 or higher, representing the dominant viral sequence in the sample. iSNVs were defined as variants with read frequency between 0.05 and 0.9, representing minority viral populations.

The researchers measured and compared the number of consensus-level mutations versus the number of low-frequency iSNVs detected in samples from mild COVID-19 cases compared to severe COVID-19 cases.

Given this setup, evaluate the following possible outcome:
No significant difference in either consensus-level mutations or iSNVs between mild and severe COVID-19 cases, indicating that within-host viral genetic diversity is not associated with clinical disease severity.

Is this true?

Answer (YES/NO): NO